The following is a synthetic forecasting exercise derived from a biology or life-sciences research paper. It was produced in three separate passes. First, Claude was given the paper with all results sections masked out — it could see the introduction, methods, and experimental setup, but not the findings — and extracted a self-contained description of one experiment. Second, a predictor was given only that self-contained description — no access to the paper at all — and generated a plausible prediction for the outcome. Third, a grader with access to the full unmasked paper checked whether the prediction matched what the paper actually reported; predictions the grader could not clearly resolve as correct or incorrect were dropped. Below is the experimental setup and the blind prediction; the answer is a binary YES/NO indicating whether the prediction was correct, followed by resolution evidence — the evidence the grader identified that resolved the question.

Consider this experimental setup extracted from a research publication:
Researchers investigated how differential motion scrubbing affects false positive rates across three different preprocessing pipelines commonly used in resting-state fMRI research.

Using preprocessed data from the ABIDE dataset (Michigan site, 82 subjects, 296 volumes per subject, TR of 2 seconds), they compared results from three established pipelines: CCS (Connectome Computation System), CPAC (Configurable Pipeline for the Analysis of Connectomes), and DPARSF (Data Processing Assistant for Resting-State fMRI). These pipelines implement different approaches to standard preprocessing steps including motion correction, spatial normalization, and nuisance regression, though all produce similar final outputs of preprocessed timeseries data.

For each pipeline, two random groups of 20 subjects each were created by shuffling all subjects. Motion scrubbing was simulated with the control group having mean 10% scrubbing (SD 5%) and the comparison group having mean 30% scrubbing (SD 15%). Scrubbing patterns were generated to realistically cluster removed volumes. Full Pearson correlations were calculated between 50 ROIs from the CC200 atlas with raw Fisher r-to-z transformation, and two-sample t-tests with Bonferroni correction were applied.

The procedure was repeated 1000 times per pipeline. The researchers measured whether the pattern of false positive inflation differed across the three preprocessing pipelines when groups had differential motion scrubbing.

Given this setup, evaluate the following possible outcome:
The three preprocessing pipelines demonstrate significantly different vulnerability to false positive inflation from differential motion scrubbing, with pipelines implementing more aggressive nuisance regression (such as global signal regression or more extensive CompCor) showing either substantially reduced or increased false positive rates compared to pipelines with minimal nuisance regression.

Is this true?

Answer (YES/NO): NO